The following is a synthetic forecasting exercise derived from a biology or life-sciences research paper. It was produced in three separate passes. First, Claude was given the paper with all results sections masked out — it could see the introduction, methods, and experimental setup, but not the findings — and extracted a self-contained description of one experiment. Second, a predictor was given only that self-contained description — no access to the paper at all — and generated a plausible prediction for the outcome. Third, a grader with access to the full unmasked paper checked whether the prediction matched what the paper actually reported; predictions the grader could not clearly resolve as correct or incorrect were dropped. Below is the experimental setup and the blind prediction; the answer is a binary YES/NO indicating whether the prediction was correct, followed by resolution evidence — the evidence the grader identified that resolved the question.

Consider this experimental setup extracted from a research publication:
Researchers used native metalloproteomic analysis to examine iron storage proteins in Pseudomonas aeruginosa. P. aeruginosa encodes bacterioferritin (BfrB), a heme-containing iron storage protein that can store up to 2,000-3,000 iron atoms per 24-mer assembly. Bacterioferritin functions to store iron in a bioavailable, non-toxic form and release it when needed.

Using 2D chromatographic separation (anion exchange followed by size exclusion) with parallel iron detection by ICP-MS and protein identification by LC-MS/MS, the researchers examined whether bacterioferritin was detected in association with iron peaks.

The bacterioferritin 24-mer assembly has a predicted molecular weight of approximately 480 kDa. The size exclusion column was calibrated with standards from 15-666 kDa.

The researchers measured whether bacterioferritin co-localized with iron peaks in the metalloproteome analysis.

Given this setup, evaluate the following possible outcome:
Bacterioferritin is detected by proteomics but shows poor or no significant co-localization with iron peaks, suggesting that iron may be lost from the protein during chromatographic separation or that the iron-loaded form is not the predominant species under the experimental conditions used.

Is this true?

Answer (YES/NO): NO